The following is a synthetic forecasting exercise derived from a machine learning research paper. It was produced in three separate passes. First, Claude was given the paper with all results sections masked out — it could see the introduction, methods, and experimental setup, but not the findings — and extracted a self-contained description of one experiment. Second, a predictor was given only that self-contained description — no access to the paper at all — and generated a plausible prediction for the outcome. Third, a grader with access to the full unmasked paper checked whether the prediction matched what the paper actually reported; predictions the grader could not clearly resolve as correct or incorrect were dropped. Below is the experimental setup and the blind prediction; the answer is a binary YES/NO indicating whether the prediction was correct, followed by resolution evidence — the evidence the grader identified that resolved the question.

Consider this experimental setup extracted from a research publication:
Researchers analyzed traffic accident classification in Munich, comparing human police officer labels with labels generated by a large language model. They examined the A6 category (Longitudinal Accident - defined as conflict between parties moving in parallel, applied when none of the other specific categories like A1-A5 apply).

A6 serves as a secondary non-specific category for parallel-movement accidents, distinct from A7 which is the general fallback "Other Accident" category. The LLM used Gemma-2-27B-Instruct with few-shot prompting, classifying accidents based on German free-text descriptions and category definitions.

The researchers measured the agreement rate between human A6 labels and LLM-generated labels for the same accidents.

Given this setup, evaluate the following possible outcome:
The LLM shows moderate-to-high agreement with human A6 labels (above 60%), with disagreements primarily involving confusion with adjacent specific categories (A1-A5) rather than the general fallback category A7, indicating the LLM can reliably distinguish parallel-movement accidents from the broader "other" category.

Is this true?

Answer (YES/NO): NO